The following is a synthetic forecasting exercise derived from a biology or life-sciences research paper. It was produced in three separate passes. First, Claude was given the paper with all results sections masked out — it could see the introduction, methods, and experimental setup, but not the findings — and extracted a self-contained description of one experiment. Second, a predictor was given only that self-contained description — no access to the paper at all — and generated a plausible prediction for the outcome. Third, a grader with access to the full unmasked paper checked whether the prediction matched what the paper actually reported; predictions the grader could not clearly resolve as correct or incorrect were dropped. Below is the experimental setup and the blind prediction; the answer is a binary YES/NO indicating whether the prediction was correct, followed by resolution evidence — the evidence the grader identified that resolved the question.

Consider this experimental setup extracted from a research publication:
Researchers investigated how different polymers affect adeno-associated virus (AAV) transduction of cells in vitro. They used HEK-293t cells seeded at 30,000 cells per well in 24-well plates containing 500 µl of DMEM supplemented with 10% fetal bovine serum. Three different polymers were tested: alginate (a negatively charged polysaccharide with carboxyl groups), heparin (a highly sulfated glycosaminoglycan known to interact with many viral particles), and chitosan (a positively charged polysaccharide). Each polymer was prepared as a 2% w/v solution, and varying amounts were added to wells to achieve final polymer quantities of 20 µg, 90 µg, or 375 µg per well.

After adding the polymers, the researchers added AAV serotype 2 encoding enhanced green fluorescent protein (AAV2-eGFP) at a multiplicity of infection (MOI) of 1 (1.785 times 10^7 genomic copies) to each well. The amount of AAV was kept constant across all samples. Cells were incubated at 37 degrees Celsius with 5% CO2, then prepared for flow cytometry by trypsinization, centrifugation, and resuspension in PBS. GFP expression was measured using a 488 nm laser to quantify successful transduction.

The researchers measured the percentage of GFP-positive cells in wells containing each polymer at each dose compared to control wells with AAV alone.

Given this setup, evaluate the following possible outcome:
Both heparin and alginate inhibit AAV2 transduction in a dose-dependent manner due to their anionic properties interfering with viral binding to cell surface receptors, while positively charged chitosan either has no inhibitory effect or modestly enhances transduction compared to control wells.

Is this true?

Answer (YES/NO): YES